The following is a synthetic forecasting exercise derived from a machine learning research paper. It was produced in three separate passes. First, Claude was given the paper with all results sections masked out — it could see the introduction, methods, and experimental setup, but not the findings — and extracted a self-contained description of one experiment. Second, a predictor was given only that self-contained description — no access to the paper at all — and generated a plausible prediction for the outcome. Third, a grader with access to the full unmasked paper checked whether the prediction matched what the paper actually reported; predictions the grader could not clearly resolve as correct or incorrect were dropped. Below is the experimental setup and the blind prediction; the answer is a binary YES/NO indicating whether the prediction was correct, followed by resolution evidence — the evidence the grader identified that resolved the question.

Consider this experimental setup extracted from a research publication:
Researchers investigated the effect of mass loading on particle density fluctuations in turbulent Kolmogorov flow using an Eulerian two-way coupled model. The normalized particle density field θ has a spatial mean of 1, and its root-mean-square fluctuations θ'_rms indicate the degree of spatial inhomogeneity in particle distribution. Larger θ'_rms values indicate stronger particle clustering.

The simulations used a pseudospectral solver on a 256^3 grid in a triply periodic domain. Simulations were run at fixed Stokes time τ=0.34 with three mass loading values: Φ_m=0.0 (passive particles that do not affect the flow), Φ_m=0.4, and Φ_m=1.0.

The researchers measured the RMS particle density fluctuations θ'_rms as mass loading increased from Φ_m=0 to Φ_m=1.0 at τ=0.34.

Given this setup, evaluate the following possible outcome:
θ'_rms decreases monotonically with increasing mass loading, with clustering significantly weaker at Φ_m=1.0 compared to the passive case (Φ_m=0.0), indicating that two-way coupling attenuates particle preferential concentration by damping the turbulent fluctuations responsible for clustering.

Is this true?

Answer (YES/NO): YES